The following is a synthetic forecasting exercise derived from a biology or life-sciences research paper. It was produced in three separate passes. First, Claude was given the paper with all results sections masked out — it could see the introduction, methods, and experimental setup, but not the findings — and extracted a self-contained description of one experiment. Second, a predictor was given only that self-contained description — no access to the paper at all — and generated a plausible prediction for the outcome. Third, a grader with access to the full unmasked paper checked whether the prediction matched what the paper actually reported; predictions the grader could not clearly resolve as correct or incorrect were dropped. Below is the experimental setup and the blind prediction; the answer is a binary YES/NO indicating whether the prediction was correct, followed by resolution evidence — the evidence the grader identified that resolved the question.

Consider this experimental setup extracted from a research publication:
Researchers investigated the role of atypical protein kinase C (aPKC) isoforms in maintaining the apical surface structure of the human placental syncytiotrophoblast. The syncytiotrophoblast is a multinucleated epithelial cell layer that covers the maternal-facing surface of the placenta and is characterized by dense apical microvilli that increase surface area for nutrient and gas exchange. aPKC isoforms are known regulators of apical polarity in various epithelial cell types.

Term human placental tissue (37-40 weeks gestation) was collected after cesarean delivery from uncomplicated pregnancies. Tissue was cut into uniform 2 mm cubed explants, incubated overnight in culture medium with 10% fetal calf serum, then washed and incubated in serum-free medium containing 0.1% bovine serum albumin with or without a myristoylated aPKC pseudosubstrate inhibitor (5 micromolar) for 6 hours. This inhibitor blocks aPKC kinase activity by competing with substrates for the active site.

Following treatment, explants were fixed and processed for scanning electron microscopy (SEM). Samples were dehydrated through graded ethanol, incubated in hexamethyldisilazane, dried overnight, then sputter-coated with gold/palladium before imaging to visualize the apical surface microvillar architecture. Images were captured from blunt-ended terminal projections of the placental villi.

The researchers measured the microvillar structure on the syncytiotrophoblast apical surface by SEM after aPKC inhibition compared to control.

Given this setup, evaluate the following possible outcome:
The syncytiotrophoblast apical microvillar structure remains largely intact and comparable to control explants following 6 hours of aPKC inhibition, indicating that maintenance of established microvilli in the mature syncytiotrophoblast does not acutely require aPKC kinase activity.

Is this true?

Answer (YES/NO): NO